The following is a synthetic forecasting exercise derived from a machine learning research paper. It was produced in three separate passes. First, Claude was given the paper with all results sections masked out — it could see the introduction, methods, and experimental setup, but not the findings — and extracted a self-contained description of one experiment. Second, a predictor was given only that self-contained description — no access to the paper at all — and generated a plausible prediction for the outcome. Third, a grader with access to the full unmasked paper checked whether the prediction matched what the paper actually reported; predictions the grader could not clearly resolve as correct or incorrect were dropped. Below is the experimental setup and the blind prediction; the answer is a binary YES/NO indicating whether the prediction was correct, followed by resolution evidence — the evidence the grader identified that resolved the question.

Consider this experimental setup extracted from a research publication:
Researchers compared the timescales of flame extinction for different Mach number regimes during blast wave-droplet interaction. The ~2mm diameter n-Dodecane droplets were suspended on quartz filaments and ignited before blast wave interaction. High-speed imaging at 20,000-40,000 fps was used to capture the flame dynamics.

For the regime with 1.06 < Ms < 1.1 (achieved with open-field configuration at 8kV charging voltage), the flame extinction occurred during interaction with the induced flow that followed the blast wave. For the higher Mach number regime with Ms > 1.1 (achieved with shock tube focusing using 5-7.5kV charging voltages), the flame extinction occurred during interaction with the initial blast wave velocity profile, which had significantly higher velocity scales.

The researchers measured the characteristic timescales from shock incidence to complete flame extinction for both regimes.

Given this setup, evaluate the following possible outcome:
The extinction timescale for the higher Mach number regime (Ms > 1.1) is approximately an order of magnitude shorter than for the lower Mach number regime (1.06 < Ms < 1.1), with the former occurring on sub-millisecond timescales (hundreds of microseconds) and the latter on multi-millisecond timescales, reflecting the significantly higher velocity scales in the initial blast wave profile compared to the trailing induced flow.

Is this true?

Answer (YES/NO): YES